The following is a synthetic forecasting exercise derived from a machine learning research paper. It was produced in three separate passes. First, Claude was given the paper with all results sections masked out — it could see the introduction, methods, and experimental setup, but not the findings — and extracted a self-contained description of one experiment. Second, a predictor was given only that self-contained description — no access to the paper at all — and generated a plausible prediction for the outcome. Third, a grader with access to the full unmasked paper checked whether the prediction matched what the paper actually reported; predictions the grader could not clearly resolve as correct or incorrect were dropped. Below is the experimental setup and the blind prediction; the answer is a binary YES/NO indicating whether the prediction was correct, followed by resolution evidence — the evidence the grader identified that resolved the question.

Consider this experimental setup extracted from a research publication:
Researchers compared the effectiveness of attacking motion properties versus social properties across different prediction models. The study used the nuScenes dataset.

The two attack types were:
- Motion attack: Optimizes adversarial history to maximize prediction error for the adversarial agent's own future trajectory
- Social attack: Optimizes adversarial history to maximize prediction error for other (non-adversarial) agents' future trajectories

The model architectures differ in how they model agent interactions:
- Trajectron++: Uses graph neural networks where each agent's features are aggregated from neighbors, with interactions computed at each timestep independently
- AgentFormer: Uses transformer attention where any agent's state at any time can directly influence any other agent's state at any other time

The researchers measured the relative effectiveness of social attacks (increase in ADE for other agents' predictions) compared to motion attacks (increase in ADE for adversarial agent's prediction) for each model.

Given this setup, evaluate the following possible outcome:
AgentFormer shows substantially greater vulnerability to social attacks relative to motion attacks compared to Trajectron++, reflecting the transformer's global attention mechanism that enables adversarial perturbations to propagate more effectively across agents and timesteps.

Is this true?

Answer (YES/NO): NO